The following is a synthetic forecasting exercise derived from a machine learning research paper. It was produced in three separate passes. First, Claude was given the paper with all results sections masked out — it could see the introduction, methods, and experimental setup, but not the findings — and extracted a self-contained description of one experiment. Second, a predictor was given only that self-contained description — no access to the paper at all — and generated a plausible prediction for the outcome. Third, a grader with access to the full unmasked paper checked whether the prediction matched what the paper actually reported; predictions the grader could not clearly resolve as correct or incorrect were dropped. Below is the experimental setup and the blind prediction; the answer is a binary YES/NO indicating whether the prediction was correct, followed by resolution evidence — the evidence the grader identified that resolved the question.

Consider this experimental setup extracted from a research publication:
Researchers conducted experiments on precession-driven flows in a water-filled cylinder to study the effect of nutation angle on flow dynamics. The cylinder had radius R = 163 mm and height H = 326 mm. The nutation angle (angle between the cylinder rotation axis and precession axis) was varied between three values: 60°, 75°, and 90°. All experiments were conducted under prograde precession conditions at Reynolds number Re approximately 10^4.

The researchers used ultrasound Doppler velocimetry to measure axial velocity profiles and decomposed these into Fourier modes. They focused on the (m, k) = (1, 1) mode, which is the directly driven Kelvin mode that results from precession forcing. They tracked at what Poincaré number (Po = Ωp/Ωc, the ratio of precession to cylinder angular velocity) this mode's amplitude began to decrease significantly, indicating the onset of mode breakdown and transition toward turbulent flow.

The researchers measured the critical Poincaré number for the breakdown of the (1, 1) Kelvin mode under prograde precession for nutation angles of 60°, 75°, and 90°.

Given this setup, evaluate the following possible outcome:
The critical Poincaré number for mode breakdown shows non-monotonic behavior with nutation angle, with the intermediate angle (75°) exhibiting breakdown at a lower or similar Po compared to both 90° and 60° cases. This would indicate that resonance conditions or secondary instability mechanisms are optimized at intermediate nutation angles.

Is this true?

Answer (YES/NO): NO